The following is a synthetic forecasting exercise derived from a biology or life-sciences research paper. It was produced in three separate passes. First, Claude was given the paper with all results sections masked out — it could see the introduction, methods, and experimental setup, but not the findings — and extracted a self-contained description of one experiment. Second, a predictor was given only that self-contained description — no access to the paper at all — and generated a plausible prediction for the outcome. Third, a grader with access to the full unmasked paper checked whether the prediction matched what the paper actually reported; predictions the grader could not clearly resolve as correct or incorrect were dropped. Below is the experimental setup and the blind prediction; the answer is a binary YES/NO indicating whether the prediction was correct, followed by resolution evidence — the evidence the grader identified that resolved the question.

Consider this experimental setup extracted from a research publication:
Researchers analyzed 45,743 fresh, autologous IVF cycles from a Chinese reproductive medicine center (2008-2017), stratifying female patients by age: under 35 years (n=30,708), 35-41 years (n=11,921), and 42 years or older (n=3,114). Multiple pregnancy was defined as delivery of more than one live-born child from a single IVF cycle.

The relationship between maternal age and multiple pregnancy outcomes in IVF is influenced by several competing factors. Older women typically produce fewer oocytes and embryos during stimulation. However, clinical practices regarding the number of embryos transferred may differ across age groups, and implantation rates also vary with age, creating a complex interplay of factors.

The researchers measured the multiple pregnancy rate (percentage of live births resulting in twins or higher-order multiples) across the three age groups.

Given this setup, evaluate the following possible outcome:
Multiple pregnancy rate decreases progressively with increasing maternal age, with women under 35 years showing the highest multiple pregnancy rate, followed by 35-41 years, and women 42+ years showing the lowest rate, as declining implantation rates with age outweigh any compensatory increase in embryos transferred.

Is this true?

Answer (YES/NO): YES